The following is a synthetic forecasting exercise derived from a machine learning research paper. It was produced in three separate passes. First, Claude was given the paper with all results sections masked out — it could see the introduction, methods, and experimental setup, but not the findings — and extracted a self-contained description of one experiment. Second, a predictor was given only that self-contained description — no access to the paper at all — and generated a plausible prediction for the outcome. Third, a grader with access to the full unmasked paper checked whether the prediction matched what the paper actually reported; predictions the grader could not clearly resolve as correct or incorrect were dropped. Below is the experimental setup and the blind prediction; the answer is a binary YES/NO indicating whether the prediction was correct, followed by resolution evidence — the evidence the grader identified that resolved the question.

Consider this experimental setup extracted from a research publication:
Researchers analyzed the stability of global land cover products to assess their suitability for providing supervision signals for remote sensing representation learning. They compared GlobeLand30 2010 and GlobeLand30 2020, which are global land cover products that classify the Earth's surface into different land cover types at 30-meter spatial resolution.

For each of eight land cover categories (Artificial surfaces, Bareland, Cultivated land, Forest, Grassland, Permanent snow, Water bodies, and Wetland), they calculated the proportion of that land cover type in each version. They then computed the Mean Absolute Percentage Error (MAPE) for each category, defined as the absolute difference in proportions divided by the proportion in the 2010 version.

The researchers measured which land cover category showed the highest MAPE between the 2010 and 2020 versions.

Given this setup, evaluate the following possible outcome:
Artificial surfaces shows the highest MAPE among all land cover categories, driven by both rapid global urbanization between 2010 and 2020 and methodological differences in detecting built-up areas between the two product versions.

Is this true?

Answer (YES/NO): YES